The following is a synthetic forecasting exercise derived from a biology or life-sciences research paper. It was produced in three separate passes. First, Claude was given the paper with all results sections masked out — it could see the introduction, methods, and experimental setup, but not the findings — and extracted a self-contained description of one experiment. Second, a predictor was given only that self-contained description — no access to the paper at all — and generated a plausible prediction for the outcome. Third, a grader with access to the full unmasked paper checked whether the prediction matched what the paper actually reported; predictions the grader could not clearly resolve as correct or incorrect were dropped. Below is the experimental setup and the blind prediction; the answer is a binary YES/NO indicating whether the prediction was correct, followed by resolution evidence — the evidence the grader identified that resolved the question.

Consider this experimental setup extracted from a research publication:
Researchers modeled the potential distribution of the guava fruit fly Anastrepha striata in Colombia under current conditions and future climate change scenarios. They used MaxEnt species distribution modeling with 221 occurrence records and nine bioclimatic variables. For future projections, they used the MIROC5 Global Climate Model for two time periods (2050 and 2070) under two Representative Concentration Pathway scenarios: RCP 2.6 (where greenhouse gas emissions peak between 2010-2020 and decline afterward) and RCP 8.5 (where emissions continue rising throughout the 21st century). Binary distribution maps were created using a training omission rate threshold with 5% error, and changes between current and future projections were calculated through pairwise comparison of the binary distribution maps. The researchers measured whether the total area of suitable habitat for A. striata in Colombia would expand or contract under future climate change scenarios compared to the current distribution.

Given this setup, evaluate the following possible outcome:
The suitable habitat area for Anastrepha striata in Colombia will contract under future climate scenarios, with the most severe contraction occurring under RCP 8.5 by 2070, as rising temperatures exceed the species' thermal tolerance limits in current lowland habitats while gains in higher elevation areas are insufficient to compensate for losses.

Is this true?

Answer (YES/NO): NO